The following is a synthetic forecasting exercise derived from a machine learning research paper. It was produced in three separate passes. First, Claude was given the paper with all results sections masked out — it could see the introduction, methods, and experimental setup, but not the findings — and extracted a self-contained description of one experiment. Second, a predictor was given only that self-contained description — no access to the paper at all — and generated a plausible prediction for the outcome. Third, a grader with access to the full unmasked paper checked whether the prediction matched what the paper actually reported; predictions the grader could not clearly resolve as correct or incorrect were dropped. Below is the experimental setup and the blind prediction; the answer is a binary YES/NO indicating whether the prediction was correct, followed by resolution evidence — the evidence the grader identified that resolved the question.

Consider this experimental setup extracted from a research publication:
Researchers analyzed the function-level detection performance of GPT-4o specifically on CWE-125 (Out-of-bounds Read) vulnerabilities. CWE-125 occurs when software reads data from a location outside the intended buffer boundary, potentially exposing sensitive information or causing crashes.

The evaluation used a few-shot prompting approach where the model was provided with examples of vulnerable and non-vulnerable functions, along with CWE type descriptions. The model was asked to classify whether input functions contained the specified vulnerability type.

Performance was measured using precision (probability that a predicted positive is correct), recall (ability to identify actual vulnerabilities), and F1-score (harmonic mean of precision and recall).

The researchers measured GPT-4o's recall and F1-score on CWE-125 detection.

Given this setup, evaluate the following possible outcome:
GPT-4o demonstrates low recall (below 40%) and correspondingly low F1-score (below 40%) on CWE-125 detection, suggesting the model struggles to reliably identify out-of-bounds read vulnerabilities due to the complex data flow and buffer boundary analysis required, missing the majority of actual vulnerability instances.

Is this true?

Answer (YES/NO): NO